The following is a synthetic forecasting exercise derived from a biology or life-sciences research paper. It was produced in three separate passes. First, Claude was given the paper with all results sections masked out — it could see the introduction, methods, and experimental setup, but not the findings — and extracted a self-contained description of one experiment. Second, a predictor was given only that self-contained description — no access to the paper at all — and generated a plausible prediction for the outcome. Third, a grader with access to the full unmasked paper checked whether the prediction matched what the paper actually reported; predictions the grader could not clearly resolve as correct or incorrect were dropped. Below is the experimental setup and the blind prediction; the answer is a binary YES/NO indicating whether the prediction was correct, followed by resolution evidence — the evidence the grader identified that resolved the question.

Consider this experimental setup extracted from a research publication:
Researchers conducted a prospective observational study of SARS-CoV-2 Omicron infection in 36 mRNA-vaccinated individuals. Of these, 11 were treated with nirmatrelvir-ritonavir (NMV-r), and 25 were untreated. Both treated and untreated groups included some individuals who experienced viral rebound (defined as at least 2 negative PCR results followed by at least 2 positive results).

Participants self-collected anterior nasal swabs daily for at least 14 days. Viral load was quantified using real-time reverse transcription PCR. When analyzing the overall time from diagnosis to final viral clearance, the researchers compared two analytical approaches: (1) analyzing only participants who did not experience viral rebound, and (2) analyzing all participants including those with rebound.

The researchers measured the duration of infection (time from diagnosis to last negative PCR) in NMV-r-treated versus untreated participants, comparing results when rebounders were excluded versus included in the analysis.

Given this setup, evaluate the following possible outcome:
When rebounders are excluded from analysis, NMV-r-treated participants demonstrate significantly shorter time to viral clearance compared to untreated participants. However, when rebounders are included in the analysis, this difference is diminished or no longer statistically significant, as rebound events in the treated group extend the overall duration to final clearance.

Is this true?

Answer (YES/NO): YES